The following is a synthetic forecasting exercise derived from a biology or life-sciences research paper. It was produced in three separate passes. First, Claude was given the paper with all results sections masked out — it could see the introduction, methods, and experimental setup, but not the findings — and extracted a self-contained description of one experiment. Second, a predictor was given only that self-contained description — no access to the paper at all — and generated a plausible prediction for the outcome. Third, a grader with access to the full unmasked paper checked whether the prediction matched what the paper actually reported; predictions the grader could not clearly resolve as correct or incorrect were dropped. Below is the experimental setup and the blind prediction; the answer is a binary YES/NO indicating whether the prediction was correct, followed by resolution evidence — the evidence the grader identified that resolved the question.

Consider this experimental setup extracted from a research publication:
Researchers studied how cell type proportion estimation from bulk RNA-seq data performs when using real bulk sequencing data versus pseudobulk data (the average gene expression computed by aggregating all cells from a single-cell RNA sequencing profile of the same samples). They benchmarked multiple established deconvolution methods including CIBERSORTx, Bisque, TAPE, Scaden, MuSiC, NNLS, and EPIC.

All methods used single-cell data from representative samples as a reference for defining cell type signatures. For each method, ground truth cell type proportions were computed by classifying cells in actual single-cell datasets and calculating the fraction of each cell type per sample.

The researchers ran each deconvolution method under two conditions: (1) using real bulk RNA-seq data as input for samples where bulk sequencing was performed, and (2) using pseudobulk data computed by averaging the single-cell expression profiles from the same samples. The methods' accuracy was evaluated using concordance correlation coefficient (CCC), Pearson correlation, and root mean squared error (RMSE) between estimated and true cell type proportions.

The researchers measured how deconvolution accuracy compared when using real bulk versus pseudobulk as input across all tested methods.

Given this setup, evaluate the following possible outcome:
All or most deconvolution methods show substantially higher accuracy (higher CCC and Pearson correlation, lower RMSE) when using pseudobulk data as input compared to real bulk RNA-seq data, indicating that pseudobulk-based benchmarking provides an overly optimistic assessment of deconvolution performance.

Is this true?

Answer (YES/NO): NO